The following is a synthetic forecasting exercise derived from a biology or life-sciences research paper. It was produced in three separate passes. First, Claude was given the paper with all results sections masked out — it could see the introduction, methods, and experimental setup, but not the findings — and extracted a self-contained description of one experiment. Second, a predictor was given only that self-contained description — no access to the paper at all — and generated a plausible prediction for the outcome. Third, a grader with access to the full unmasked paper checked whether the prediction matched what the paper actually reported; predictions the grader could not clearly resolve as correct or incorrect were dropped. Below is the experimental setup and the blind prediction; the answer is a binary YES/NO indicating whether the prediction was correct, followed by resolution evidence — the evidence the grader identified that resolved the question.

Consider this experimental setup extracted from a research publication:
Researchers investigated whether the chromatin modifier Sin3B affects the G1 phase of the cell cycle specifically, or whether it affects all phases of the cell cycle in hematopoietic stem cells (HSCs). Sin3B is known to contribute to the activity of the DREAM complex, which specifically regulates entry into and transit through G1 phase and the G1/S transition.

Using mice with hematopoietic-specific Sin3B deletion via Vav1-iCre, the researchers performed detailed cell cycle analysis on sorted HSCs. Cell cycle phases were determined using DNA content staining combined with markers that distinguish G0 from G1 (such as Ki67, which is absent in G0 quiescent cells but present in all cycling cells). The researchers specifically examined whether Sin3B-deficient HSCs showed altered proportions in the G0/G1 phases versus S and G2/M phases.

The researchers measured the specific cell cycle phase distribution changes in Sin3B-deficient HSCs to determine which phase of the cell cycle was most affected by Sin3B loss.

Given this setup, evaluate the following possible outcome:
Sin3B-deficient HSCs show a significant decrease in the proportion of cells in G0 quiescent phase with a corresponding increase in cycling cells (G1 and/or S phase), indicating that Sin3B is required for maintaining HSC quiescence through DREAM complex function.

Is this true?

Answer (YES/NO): YES